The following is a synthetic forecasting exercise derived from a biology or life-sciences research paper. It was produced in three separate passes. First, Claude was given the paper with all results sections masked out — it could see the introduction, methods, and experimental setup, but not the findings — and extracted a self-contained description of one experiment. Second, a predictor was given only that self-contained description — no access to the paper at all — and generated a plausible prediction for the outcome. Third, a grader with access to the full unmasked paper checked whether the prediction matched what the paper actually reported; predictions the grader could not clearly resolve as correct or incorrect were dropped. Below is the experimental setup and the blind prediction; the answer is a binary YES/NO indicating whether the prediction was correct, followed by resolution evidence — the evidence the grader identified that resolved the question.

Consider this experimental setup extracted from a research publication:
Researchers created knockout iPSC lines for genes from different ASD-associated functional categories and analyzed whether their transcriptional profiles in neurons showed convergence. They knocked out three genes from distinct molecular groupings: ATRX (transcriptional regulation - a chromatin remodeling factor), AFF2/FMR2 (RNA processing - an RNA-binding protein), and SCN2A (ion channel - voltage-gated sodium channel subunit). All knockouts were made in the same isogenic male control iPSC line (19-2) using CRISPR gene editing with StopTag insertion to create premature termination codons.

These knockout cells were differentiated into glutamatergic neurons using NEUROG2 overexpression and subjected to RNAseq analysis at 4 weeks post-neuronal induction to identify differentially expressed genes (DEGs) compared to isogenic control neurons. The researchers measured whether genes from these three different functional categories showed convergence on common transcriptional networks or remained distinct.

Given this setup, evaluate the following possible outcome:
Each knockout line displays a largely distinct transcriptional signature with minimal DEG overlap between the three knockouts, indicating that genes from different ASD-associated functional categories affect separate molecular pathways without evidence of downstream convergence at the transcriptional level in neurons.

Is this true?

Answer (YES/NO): NO